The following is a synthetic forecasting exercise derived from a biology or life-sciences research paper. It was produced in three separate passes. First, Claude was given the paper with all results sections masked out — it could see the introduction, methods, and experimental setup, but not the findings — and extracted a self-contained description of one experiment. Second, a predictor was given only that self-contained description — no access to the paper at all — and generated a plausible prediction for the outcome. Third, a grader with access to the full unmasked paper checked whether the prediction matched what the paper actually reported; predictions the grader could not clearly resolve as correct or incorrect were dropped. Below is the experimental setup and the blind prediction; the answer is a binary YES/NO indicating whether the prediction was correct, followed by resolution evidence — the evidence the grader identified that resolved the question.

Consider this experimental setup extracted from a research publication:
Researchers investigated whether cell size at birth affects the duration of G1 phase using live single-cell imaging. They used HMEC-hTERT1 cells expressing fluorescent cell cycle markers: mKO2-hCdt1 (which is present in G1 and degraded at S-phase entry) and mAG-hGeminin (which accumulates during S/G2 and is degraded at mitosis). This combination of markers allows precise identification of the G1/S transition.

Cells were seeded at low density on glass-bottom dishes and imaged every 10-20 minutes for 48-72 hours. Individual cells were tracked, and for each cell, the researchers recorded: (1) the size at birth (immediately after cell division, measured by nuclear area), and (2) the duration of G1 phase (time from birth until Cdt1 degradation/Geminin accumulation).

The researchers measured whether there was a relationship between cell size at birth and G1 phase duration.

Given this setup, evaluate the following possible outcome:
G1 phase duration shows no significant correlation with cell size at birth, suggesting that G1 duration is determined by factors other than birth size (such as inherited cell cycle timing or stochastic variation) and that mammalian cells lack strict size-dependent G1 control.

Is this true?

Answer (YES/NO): NO